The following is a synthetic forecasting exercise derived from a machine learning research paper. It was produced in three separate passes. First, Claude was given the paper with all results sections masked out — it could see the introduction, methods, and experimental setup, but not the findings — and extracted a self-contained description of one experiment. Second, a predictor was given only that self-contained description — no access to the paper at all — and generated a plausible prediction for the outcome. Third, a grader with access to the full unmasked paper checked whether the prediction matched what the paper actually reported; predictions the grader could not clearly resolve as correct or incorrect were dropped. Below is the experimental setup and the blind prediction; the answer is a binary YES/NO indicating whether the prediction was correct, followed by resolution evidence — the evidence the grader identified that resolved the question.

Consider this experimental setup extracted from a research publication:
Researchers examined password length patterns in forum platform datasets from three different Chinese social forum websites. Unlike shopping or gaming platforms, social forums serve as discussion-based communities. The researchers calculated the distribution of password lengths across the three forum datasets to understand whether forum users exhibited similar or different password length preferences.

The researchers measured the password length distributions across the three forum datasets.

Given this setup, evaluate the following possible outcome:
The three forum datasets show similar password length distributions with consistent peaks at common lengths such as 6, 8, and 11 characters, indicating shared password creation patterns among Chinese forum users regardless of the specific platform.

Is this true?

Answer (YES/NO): NO